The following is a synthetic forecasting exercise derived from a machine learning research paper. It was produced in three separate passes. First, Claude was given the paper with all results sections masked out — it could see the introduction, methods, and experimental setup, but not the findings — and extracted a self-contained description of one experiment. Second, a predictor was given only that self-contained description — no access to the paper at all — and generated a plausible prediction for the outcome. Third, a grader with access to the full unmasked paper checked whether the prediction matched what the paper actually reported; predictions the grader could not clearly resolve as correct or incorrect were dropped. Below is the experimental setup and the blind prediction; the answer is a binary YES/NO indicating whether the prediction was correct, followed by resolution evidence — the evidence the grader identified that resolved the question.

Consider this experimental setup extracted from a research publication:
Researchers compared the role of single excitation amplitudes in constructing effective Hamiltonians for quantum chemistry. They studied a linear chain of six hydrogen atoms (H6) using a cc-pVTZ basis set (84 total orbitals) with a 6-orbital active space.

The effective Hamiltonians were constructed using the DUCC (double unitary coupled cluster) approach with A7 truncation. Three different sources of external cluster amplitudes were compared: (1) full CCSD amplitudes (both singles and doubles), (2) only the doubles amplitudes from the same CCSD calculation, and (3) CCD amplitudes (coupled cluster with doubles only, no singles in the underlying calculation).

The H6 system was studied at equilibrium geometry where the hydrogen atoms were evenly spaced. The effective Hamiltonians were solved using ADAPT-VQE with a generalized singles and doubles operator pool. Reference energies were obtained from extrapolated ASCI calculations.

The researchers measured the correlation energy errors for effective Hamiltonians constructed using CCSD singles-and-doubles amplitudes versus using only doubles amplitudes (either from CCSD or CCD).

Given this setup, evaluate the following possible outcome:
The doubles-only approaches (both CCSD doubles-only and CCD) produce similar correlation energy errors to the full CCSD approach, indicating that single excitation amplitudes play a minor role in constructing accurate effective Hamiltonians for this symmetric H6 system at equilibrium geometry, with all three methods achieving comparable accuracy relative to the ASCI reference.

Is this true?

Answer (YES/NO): NO